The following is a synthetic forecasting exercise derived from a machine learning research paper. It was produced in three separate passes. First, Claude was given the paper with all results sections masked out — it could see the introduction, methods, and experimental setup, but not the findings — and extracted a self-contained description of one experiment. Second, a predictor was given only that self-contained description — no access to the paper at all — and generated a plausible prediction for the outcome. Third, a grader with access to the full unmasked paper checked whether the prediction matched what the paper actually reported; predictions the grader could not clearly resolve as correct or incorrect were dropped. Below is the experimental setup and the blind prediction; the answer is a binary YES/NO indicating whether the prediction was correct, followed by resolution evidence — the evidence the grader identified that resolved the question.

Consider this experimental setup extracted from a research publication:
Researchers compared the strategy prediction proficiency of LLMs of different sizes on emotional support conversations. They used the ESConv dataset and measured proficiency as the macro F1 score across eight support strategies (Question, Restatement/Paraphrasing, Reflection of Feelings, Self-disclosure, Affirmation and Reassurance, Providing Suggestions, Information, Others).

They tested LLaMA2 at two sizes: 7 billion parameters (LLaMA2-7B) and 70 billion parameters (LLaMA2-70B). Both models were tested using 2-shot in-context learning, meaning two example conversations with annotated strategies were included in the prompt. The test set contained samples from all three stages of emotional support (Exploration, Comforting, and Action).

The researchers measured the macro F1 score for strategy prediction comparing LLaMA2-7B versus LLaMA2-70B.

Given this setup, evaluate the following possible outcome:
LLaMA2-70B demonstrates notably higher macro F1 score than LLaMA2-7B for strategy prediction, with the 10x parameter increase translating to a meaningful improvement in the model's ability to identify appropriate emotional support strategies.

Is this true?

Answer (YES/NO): NO